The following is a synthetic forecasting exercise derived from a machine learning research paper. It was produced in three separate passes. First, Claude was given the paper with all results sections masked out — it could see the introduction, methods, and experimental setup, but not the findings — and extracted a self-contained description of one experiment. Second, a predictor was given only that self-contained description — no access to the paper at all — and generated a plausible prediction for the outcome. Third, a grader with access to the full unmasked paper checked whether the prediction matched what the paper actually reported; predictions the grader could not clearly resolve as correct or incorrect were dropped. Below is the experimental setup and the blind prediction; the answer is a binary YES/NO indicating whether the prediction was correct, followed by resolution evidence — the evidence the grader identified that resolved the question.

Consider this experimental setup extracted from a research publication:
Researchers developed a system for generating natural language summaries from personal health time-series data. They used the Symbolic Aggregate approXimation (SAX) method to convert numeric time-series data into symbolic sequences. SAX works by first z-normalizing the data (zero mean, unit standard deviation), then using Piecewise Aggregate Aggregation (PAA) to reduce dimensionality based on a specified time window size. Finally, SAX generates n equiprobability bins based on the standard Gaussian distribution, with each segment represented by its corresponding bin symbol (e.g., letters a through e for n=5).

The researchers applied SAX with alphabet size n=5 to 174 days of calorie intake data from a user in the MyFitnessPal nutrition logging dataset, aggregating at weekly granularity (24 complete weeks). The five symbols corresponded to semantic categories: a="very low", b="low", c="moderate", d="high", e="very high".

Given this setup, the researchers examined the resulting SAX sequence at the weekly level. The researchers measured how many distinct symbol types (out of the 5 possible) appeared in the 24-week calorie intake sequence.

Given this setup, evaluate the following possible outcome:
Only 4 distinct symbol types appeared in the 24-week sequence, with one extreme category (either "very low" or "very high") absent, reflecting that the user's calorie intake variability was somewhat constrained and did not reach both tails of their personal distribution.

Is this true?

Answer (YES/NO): NO